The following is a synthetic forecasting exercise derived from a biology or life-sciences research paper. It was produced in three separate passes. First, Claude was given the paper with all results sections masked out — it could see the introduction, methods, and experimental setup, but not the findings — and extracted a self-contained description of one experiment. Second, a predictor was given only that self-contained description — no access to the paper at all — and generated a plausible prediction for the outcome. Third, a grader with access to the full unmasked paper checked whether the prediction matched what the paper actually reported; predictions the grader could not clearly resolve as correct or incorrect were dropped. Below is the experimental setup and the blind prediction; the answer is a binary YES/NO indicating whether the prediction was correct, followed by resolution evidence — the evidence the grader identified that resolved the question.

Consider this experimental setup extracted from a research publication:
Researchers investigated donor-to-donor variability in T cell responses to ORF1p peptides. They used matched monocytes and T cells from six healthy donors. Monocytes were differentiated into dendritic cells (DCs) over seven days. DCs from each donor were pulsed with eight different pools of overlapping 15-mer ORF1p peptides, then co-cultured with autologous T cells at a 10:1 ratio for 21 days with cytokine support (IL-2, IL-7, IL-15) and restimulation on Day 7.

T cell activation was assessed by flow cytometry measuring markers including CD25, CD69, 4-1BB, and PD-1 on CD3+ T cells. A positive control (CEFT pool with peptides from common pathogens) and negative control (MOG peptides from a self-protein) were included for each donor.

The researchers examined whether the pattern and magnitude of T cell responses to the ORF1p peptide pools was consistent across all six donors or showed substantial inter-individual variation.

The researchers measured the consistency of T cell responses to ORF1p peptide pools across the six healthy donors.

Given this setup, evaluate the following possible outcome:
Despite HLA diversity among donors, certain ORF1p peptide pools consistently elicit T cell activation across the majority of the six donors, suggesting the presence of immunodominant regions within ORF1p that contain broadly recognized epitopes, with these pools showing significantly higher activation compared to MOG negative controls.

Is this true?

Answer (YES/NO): YES